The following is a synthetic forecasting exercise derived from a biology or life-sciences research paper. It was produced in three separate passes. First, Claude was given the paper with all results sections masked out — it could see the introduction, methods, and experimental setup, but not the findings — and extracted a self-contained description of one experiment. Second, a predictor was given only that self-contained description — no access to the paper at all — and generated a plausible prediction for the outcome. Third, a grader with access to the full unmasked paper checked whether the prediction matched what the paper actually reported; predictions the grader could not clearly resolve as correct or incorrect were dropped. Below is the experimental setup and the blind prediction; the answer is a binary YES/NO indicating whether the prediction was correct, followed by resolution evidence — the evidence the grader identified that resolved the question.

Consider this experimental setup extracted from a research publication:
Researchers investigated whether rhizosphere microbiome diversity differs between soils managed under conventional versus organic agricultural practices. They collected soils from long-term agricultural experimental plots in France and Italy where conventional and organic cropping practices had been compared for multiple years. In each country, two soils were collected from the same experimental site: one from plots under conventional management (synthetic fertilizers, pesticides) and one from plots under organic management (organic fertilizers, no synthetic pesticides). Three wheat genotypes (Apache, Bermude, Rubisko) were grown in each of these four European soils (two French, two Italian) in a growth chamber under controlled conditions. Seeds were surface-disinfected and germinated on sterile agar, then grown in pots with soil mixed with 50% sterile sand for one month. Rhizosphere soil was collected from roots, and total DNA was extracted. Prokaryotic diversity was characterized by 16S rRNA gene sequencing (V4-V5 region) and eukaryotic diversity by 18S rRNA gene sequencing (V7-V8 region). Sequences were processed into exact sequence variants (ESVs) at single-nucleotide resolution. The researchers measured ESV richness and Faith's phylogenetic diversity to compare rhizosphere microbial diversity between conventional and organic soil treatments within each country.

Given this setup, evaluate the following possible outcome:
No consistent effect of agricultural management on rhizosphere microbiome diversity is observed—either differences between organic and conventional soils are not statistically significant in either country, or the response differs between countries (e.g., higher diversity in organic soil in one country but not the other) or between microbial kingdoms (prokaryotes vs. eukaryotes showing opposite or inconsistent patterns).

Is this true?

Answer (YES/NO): YES